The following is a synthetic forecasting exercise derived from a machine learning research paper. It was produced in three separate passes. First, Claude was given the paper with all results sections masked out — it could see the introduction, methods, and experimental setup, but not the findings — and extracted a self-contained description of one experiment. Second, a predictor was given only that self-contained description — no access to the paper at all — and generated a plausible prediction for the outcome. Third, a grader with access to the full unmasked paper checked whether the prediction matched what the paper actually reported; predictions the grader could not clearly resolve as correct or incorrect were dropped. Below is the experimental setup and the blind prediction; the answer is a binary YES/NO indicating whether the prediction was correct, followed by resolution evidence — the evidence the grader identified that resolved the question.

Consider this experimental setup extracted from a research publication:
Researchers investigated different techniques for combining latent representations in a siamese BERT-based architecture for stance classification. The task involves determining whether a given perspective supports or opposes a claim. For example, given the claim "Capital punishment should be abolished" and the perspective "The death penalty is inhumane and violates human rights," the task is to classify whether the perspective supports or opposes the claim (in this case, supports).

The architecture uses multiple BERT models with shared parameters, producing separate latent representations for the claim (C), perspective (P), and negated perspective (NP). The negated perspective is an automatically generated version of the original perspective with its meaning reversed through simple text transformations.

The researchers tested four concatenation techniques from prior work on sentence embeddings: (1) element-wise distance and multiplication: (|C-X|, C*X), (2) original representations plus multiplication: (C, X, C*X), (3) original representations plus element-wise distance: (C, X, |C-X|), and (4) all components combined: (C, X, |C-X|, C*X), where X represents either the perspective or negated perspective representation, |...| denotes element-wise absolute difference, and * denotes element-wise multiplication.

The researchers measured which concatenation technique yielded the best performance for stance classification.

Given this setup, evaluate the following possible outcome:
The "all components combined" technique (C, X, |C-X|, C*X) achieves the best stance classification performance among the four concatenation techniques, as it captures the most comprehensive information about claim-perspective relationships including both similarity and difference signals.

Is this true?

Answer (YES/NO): YES